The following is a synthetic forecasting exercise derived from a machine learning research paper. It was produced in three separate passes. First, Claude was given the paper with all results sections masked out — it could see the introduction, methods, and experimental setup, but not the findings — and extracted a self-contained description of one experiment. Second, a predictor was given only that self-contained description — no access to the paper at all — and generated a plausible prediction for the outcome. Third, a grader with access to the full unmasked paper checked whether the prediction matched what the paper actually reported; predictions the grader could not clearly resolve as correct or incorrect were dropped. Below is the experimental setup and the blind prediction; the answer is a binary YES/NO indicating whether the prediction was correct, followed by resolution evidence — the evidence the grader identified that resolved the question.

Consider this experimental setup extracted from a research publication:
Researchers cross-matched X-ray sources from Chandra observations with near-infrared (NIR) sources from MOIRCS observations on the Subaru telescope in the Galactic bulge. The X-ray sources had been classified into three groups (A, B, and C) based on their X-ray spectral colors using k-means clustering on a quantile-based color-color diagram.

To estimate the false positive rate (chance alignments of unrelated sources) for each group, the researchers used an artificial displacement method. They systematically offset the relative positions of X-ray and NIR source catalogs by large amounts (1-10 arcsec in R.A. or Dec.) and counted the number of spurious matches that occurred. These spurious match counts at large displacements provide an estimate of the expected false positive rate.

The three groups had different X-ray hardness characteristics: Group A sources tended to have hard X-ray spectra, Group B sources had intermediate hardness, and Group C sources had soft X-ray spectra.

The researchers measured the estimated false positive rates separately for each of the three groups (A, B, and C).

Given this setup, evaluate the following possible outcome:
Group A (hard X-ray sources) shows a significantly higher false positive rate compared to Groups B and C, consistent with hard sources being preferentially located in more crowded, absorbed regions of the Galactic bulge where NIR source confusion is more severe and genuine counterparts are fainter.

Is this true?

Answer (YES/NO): YES